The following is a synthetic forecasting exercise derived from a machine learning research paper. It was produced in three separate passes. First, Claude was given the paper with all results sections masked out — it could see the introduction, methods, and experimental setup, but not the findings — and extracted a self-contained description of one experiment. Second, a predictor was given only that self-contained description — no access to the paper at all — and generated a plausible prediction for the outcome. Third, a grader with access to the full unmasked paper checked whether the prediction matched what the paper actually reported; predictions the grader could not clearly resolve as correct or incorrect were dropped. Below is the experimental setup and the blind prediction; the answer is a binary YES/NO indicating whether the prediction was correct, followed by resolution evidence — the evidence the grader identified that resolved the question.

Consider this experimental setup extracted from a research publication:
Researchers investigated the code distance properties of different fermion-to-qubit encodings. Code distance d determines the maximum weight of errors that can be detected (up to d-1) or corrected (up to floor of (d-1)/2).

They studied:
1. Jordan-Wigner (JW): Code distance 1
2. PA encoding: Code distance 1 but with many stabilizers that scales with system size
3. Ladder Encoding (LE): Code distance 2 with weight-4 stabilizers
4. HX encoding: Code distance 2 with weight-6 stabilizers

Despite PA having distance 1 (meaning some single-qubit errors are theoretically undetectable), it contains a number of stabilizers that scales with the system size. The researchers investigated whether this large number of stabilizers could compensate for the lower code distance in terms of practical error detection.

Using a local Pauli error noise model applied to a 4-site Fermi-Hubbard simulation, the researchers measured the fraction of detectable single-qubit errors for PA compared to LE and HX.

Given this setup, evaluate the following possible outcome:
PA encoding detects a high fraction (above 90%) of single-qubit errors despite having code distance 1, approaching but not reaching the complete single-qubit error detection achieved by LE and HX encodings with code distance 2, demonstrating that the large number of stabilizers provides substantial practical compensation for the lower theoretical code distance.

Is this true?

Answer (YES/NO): NO